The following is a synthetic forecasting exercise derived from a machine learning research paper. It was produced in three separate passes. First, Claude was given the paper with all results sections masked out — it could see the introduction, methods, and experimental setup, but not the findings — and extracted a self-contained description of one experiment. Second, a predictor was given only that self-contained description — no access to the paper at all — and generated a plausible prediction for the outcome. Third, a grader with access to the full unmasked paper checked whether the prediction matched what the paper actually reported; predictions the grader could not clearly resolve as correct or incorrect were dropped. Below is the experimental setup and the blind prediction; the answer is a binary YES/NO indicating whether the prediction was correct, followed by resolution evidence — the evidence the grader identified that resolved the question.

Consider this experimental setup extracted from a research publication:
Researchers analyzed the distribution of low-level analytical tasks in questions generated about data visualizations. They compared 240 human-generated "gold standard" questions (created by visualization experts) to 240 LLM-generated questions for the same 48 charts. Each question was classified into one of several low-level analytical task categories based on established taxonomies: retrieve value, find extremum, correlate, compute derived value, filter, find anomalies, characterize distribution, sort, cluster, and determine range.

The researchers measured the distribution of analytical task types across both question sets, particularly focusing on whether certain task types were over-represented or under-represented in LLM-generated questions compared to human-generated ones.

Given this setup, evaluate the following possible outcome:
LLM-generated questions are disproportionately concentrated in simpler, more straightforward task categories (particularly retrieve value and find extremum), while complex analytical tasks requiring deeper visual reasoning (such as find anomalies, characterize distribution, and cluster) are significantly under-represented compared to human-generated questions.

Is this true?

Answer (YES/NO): NO